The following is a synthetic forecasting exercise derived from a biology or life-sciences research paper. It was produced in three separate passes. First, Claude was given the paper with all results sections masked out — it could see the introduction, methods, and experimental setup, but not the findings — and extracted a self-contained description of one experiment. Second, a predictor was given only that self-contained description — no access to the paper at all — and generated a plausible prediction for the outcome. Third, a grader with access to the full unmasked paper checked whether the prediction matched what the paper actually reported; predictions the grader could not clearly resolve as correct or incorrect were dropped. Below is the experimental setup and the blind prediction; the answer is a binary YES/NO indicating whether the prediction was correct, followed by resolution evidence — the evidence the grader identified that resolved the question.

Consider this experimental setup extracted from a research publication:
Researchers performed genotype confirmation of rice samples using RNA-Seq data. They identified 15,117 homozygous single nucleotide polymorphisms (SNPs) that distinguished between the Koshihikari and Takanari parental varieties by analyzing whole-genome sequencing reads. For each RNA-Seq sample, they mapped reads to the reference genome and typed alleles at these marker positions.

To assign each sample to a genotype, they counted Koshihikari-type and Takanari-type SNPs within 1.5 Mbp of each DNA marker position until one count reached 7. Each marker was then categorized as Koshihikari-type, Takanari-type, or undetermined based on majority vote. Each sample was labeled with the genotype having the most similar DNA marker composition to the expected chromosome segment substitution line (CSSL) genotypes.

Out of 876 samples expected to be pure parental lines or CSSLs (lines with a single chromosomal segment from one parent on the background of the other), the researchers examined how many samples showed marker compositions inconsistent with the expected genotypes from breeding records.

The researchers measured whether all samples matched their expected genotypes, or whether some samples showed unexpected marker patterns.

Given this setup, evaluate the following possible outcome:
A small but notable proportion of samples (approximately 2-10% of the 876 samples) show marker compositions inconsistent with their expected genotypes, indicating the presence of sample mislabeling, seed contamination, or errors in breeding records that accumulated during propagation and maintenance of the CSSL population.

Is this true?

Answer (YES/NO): NO